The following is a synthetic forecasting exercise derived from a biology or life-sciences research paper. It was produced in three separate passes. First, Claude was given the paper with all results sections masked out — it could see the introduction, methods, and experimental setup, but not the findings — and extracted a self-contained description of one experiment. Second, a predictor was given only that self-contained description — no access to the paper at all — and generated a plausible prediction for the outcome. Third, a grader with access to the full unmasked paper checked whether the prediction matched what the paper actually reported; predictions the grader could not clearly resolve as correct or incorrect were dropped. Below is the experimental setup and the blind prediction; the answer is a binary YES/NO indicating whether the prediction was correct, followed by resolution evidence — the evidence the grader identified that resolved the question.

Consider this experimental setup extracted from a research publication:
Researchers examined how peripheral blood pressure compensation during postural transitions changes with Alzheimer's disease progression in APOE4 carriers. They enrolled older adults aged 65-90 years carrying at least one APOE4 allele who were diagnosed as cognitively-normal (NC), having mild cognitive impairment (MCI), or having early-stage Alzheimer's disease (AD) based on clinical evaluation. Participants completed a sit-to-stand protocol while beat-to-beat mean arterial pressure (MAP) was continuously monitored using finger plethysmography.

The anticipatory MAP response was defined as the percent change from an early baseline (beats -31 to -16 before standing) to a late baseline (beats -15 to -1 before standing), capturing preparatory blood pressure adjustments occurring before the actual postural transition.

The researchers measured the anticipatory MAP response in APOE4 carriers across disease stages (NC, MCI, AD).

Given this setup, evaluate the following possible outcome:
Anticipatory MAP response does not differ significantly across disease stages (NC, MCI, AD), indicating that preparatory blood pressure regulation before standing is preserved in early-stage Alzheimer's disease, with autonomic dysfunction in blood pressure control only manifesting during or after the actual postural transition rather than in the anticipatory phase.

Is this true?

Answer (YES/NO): NO